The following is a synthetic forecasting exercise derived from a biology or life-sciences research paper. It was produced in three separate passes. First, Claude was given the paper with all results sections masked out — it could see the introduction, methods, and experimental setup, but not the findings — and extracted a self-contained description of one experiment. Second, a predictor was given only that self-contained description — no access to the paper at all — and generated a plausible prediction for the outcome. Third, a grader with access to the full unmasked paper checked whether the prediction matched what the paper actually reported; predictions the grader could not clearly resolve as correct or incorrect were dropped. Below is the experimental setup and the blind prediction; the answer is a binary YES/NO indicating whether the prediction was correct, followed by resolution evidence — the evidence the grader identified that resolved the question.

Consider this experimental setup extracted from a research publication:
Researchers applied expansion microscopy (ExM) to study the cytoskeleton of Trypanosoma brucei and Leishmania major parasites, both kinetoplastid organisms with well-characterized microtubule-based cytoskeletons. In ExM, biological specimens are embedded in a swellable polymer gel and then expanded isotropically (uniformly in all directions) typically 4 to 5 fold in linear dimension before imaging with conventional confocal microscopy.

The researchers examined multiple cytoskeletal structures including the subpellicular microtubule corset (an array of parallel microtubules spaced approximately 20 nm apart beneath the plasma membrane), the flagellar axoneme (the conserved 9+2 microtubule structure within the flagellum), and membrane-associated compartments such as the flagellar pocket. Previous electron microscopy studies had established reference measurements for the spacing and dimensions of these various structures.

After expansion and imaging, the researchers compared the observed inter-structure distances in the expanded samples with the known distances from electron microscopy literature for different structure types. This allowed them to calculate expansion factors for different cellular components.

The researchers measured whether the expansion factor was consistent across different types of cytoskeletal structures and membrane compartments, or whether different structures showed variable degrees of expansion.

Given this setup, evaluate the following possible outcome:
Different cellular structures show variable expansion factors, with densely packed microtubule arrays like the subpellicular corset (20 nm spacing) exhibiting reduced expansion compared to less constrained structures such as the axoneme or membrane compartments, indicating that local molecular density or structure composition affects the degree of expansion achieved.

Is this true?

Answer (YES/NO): NO